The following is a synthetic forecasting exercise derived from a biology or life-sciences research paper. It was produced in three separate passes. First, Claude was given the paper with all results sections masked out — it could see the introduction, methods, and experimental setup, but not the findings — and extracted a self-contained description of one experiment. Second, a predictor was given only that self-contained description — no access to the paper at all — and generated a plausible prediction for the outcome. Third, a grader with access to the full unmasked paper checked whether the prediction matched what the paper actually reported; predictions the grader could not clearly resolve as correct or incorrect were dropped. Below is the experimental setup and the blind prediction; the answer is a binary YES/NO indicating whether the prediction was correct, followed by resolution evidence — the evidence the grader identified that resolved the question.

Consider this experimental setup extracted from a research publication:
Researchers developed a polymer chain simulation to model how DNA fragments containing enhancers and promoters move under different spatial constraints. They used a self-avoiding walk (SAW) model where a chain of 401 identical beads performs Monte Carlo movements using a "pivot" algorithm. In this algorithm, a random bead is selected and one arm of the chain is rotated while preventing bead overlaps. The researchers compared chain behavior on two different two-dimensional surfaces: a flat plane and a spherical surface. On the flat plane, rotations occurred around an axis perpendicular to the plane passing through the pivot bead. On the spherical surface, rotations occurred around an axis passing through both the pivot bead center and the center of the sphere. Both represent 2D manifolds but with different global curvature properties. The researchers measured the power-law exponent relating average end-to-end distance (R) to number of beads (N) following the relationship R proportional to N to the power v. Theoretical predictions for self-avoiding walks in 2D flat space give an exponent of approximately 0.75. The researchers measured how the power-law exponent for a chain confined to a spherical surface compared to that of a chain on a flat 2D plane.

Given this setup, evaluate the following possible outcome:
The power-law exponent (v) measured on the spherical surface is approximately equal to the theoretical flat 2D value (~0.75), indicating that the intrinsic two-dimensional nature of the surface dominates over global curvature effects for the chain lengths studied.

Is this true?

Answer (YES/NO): YES